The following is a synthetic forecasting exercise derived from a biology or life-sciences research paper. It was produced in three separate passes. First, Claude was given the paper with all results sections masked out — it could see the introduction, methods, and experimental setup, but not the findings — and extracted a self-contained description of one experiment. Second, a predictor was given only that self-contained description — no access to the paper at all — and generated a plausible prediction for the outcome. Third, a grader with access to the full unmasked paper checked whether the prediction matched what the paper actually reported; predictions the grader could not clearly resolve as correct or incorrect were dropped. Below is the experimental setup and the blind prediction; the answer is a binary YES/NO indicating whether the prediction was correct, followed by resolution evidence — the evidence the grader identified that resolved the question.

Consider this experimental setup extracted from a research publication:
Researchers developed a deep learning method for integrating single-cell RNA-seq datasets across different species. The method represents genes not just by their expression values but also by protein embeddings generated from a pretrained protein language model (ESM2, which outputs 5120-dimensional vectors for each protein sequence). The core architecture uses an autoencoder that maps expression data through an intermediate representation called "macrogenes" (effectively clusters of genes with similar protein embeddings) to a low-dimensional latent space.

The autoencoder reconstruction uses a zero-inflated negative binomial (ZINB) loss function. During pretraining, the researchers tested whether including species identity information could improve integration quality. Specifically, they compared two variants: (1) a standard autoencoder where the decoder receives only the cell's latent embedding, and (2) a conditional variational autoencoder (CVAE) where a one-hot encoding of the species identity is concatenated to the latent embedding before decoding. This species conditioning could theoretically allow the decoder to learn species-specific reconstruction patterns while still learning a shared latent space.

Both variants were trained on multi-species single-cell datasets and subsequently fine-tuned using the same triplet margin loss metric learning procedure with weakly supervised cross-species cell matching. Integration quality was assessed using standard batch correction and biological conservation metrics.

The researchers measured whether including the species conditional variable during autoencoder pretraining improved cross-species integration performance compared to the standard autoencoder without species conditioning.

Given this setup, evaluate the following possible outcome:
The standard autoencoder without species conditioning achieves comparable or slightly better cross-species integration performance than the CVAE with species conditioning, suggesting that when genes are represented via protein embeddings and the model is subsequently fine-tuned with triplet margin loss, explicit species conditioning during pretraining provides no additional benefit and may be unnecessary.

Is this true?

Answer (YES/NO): YES